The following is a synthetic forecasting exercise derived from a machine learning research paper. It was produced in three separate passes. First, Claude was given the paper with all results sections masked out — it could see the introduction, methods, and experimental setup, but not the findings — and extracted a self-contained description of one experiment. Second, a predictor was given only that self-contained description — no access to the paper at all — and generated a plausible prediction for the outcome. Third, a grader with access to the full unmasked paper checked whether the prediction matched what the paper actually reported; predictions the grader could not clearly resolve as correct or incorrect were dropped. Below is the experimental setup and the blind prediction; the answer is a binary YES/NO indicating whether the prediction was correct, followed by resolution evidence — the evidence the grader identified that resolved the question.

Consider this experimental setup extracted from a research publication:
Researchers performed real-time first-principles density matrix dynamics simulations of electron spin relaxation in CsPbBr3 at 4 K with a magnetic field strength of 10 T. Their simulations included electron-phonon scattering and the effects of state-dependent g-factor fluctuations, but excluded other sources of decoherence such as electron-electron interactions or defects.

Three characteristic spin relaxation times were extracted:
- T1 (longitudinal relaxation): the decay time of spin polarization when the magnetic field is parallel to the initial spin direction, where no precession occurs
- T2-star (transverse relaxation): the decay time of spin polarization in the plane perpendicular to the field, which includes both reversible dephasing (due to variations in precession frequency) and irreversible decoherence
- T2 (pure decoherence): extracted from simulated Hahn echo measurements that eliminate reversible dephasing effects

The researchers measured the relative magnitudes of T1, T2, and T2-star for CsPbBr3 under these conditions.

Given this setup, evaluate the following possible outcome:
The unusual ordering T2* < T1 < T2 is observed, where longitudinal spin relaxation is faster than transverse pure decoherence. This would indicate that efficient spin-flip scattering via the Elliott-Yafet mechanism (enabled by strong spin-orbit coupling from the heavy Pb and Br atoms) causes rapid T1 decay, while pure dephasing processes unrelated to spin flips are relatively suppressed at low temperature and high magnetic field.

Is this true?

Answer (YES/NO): NO